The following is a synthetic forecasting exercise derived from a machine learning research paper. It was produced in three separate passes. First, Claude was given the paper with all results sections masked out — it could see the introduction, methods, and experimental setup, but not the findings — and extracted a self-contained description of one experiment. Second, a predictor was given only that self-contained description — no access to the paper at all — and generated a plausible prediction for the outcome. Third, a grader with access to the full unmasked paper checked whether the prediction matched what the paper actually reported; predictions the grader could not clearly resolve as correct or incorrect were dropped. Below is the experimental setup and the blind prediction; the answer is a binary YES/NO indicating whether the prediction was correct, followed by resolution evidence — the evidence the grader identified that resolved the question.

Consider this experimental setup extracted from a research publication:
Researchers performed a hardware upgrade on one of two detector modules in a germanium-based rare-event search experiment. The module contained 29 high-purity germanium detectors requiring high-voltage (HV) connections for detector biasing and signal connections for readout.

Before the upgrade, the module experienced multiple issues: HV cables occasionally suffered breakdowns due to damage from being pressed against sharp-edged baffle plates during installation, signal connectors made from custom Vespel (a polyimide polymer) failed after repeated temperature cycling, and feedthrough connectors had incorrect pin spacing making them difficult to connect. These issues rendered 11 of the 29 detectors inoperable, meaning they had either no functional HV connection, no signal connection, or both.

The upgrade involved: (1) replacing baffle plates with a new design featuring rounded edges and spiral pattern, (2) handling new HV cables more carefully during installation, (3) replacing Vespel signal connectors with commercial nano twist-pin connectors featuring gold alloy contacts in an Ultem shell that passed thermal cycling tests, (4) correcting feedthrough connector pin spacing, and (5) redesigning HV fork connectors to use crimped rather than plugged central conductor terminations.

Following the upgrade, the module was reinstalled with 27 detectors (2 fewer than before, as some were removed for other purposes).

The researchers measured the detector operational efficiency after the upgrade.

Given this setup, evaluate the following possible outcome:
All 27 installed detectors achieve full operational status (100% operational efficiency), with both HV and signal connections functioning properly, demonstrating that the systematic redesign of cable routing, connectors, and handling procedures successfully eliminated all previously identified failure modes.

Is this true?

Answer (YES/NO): YES